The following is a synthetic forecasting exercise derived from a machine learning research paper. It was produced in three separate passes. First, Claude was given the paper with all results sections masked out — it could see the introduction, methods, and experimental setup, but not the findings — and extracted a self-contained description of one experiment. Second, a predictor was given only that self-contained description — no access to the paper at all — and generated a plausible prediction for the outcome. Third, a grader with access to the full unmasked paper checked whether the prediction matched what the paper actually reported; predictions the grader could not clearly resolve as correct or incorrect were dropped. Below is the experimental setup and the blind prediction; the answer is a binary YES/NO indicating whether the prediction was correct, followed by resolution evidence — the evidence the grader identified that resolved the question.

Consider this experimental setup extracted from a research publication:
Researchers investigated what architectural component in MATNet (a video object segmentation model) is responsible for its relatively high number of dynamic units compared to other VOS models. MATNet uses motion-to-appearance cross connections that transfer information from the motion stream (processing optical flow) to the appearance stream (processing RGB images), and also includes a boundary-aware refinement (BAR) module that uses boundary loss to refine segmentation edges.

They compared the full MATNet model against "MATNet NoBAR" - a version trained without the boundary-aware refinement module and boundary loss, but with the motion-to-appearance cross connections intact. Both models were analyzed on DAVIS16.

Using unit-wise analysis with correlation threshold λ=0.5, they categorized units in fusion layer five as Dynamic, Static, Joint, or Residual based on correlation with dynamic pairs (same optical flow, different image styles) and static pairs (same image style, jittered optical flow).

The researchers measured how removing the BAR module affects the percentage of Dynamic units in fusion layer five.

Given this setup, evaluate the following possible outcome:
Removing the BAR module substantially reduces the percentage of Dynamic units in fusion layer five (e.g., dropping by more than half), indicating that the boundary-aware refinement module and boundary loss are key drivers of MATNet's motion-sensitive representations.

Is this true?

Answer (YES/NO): NO